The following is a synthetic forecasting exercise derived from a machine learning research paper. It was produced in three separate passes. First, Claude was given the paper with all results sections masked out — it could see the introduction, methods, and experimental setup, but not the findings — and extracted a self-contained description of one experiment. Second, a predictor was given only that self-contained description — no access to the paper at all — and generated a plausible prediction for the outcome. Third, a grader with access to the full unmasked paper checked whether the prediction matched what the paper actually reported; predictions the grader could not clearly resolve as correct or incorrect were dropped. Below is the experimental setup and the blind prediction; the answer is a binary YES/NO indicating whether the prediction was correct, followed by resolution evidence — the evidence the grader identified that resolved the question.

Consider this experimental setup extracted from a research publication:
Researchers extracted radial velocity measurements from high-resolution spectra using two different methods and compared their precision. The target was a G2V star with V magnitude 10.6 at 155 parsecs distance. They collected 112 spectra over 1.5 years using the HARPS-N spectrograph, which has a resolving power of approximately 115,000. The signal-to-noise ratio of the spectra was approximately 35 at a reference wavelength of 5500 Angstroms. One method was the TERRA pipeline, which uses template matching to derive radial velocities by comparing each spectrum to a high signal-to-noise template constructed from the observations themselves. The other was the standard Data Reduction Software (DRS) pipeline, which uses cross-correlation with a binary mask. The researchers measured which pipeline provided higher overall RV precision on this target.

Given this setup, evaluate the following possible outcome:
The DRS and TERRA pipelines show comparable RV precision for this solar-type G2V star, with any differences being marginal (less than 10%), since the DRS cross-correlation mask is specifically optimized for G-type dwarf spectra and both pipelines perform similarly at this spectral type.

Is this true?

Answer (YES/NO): NO